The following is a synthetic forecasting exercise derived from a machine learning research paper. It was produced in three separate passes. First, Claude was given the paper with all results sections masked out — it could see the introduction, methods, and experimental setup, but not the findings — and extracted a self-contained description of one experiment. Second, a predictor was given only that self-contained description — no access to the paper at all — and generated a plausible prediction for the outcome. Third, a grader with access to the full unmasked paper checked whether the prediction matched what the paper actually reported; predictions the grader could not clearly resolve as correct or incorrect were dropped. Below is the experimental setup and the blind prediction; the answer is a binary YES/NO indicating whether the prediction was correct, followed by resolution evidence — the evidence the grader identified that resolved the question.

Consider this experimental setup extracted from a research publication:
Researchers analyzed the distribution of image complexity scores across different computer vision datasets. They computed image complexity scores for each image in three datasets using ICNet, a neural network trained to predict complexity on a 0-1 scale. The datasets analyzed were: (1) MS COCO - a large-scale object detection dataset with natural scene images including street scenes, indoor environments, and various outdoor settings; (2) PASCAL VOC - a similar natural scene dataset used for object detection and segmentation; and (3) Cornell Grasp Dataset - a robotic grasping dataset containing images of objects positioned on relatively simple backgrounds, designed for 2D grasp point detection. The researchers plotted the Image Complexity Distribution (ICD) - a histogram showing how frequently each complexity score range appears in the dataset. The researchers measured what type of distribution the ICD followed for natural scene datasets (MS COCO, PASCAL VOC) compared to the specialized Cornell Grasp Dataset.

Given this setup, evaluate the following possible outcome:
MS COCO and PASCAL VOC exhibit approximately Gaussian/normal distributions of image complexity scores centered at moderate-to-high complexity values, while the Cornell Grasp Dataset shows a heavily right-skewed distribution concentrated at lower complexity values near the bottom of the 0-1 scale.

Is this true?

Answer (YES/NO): NO